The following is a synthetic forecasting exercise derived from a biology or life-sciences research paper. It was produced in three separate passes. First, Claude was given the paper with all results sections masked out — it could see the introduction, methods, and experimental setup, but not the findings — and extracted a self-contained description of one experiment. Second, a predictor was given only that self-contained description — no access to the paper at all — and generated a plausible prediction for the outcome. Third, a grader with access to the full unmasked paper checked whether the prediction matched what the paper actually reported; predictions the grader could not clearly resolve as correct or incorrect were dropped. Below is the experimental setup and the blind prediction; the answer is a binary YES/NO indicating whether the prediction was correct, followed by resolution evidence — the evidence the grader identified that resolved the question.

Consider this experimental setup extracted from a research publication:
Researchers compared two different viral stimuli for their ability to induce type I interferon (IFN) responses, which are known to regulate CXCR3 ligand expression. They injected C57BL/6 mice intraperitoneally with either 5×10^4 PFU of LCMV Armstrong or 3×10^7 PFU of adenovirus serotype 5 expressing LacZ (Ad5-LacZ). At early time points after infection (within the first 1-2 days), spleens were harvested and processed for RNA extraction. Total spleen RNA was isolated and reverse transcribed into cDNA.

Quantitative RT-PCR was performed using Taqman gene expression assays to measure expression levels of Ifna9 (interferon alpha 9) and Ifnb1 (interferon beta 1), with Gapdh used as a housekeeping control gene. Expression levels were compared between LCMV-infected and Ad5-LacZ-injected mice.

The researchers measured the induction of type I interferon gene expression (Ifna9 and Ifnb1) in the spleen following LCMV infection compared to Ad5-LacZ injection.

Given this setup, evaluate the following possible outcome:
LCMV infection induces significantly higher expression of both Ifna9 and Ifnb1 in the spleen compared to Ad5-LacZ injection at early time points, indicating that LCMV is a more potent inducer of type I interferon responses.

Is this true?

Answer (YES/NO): YES